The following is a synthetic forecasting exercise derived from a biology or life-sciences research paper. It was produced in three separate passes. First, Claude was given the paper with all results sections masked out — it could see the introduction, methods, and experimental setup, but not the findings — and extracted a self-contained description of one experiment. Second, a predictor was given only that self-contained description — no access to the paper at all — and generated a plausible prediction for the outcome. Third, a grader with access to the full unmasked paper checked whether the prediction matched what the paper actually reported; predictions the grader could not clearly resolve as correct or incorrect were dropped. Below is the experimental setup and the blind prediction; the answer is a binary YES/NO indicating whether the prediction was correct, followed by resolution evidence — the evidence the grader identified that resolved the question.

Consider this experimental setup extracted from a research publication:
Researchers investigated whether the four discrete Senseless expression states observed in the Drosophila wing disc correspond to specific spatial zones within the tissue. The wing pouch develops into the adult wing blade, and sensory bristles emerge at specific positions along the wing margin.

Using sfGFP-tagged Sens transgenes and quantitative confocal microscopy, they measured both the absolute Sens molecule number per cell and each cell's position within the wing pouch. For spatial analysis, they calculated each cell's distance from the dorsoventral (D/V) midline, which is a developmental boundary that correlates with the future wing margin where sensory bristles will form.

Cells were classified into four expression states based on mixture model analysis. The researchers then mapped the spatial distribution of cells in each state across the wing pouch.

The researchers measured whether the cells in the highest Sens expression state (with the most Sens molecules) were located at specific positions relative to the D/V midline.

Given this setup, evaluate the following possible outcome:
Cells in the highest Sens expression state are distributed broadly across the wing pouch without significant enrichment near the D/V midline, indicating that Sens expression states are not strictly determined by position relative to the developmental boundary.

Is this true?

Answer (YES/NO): NO